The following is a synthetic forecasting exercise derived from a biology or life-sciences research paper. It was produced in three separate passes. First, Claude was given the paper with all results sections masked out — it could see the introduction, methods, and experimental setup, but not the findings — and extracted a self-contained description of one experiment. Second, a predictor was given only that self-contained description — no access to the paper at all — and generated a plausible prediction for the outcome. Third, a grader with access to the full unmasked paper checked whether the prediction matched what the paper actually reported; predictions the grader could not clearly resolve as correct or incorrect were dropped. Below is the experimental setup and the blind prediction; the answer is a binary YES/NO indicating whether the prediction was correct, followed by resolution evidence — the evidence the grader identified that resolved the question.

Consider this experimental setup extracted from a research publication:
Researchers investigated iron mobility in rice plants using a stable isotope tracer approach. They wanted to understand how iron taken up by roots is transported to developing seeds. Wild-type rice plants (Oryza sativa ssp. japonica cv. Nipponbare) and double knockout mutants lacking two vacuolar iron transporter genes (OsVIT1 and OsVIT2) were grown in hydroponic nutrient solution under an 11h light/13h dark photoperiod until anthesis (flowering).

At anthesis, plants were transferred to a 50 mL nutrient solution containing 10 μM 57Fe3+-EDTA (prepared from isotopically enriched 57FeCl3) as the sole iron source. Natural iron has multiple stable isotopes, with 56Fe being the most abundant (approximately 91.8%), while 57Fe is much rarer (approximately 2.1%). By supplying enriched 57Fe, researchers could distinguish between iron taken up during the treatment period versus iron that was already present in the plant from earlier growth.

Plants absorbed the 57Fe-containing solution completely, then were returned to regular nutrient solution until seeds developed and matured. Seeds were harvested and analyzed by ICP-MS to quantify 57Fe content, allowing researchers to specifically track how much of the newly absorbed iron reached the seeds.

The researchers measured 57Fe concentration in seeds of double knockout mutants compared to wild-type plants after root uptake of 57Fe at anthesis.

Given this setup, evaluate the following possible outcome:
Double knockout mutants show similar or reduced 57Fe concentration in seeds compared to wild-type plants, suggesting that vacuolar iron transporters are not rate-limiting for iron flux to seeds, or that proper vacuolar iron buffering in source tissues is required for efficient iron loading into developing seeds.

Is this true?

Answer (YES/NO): NO